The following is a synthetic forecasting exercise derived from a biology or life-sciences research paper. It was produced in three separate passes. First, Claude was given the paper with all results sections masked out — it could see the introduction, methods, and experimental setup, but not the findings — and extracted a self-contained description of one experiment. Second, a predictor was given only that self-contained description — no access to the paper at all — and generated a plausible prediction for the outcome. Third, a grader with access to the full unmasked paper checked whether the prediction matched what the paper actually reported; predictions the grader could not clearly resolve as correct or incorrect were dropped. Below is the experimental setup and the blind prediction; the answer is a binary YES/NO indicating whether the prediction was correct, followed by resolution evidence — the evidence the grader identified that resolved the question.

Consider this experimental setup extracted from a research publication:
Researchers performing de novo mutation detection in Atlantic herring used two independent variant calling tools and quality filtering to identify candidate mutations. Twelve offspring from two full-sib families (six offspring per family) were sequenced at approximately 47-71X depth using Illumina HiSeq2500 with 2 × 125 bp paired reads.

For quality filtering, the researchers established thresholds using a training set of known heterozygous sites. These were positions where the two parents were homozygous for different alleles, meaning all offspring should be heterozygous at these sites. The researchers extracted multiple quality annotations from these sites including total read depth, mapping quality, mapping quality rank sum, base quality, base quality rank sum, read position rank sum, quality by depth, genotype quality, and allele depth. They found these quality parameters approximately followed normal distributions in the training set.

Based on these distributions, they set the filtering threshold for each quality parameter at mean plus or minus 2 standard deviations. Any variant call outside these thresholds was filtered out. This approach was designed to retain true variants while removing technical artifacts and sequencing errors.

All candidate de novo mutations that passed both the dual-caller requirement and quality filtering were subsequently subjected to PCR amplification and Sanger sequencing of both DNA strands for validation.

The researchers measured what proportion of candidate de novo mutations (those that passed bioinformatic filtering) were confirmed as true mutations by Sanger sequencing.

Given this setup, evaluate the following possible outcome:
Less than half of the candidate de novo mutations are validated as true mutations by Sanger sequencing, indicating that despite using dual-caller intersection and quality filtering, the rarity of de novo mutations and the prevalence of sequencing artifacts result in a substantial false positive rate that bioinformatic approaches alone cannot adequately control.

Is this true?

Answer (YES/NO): NO